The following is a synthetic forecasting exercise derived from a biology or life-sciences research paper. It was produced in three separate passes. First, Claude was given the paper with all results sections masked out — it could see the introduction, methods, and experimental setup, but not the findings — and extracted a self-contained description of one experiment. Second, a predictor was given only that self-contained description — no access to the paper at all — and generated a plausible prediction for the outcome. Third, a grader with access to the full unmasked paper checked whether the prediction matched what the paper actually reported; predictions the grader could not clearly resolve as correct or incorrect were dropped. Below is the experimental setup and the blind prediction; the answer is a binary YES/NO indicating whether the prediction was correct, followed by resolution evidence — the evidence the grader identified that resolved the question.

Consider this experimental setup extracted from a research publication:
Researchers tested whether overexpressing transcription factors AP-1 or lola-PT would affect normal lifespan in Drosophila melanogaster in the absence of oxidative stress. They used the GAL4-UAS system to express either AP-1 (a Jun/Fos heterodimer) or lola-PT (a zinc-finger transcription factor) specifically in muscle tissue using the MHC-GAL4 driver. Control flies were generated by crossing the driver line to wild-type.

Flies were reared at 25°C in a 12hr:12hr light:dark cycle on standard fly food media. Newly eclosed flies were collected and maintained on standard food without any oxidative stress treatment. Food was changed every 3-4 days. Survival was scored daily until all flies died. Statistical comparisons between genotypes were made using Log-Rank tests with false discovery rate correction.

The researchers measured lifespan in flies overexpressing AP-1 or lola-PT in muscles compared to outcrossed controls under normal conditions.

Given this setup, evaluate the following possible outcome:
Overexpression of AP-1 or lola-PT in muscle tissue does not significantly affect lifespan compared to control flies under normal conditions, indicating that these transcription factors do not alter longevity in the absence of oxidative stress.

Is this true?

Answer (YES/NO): YES